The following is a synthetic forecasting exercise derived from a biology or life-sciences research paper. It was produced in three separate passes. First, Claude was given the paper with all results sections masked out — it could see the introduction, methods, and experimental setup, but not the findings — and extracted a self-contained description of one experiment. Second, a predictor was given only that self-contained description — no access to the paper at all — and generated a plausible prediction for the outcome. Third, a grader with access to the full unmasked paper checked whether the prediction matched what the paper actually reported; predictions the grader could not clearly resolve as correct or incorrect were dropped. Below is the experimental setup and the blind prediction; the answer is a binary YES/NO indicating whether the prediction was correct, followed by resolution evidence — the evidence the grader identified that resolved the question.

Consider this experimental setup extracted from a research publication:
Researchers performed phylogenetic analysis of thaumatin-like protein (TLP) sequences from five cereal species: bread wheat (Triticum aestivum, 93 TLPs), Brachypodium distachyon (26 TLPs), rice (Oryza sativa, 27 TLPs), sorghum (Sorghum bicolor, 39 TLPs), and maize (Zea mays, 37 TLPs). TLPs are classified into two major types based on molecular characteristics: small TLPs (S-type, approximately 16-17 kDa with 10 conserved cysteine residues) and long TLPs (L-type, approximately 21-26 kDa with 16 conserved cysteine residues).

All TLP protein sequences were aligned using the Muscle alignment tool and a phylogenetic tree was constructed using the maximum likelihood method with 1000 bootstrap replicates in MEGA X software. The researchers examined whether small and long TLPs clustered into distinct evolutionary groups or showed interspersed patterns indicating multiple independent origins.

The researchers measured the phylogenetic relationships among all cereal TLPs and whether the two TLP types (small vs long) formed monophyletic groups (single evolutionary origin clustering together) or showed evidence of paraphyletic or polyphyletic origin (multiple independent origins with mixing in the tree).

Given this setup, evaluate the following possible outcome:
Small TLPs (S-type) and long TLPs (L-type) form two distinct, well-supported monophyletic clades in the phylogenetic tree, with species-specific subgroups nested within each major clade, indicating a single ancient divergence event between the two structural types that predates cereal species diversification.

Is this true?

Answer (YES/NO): NO